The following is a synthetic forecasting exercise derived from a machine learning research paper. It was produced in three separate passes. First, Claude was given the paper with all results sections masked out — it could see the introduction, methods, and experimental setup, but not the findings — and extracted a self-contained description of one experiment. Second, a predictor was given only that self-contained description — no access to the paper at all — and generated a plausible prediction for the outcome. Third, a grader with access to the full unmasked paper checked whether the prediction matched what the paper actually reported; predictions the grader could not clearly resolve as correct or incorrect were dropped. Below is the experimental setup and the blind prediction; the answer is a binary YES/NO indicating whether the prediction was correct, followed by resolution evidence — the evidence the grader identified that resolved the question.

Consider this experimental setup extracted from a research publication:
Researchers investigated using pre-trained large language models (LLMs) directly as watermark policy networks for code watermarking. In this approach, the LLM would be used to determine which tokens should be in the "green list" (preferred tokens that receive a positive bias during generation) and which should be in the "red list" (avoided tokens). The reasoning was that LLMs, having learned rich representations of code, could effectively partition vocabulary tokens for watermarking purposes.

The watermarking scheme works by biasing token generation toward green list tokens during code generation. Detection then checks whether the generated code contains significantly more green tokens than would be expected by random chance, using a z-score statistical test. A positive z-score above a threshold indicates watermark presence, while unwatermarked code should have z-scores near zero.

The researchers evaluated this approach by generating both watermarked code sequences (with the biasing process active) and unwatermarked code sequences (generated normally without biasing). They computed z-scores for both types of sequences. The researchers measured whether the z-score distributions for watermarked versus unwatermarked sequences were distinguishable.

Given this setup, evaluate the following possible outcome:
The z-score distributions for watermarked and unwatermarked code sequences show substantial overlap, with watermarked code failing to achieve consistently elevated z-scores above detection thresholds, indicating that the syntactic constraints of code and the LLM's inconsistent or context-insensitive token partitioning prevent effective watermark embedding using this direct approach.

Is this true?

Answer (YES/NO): NO